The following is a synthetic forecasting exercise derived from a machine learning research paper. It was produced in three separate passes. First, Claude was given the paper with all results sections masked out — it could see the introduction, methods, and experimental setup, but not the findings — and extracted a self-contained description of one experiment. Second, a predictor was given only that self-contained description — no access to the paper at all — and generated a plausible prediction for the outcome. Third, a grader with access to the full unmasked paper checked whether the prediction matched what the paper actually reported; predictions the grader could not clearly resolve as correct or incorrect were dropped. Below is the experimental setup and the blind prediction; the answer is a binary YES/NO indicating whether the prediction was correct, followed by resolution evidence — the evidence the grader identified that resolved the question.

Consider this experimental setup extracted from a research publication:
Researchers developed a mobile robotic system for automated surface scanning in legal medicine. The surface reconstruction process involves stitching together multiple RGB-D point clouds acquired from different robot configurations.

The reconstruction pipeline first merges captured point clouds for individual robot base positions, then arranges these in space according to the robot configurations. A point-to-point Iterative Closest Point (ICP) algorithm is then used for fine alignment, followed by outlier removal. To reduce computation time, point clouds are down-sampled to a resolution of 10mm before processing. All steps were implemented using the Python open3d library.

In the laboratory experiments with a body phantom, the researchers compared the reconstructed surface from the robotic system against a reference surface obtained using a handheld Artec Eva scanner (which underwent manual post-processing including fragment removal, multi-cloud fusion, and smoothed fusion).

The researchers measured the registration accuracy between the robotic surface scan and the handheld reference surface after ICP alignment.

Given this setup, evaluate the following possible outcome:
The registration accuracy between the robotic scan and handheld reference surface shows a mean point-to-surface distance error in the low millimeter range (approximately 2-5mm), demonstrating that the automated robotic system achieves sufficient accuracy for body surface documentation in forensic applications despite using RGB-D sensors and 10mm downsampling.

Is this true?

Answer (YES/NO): NO